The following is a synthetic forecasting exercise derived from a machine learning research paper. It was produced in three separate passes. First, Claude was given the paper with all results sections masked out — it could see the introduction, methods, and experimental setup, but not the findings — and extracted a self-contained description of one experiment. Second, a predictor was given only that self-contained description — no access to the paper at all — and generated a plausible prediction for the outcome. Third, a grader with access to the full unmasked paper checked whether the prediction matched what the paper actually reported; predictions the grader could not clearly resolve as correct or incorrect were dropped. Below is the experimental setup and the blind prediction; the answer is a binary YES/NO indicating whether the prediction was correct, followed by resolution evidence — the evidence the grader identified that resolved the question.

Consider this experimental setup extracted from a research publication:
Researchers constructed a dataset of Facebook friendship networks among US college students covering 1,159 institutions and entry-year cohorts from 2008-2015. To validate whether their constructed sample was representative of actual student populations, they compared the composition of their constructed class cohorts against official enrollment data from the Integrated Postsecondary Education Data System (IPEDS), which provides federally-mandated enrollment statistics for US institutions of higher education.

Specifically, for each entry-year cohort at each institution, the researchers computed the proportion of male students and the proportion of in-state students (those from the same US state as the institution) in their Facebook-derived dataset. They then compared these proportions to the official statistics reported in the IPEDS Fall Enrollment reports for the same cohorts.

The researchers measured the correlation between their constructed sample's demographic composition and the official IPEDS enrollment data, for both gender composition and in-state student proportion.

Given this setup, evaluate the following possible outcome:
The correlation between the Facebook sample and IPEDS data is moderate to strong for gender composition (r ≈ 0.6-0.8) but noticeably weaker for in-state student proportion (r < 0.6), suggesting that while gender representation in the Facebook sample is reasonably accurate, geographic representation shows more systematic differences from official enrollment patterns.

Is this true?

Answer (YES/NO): NO